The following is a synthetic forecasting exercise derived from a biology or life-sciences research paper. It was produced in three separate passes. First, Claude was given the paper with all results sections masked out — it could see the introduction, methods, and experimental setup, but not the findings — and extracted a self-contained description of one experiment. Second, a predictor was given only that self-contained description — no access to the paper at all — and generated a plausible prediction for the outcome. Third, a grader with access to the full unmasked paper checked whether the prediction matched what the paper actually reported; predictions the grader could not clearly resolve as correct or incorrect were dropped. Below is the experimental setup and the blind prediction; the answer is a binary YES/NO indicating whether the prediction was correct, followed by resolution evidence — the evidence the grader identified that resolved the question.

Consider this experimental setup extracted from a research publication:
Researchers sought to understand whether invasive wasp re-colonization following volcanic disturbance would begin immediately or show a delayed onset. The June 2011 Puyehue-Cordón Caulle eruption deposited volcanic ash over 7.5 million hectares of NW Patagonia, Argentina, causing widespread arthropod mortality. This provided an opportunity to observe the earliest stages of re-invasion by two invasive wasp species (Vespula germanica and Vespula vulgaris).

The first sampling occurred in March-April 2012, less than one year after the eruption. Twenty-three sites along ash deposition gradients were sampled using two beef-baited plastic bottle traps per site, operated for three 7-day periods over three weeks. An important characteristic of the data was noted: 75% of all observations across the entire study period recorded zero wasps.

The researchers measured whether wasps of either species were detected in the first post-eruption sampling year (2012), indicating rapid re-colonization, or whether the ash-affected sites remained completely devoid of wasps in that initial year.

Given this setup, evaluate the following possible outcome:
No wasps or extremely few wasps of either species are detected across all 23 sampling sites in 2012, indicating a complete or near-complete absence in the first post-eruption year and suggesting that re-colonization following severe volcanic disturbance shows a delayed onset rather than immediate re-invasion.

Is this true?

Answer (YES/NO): NO